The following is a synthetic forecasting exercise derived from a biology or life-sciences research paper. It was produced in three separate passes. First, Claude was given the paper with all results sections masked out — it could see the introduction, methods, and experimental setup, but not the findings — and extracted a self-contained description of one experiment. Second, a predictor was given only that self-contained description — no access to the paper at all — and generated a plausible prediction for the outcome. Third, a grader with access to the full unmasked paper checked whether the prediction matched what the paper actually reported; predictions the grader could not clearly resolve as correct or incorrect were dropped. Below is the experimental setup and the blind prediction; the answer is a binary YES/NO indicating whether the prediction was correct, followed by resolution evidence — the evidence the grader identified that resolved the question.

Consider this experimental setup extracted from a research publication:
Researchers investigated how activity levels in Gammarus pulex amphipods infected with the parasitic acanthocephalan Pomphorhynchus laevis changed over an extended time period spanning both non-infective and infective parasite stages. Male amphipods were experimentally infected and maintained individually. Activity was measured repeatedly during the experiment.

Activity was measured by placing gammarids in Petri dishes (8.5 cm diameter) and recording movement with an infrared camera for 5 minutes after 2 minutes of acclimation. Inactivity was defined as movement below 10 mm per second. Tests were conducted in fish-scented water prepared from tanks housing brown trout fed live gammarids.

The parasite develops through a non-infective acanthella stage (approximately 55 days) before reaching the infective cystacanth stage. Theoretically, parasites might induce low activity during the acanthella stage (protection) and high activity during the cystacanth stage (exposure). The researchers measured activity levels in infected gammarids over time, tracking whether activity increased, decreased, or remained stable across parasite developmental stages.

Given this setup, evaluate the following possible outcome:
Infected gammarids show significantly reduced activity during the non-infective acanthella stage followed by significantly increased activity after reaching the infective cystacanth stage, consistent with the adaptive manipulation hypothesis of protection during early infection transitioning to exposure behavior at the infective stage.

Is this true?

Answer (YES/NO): NO